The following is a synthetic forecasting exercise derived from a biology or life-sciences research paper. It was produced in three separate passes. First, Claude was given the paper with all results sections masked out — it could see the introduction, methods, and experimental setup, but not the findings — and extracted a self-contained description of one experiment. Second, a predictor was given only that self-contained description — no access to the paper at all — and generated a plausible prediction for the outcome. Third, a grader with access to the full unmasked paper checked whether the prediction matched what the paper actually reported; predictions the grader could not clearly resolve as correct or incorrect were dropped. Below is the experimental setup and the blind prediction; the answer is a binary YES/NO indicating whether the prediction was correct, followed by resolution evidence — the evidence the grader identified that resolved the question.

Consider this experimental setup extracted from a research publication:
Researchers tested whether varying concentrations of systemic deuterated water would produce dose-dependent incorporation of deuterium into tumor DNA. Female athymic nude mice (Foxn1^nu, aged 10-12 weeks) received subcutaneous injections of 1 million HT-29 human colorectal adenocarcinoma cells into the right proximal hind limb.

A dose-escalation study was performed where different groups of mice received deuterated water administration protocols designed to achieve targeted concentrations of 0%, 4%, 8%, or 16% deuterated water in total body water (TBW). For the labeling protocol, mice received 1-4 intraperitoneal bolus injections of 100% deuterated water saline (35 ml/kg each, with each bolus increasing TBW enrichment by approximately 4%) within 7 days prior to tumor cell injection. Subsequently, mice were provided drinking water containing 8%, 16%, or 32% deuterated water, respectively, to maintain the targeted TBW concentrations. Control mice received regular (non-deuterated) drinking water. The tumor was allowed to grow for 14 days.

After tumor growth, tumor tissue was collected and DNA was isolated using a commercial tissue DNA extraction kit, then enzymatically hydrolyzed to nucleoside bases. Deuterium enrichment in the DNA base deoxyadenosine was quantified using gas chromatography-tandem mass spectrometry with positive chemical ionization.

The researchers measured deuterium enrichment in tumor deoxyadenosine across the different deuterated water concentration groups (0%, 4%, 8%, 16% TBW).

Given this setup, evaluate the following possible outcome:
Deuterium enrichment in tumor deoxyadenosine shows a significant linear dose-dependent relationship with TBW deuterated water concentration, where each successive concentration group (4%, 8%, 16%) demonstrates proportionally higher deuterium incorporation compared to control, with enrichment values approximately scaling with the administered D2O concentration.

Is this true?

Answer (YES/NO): YES